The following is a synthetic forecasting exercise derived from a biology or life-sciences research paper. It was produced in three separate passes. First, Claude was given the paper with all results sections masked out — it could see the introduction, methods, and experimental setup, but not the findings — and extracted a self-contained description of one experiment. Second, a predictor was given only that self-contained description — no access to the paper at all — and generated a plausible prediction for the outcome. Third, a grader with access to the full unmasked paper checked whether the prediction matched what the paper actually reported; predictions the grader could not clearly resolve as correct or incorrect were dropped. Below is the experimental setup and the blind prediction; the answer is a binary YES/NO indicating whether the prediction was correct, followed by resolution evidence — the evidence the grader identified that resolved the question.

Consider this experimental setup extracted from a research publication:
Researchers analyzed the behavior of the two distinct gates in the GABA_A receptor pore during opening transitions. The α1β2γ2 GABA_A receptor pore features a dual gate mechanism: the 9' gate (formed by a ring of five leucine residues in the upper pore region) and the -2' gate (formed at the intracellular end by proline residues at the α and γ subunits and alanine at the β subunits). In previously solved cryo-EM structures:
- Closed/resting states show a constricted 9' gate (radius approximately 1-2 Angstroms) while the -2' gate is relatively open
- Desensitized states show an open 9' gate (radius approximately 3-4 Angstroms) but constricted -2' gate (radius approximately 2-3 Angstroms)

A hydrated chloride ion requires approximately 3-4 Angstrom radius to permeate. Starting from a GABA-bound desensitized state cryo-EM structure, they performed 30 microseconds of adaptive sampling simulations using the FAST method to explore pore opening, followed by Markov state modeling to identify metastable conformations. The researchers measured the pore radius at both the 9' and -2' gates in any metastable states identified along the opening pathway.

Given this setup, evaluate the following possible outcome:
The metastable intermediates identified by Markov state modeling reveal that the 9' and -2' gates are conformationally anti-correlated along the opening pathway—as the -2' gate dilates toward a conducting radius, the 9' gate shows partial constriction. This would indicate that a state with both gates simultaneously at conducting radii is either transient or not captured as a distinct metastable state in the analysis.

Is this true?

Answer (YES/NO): NO